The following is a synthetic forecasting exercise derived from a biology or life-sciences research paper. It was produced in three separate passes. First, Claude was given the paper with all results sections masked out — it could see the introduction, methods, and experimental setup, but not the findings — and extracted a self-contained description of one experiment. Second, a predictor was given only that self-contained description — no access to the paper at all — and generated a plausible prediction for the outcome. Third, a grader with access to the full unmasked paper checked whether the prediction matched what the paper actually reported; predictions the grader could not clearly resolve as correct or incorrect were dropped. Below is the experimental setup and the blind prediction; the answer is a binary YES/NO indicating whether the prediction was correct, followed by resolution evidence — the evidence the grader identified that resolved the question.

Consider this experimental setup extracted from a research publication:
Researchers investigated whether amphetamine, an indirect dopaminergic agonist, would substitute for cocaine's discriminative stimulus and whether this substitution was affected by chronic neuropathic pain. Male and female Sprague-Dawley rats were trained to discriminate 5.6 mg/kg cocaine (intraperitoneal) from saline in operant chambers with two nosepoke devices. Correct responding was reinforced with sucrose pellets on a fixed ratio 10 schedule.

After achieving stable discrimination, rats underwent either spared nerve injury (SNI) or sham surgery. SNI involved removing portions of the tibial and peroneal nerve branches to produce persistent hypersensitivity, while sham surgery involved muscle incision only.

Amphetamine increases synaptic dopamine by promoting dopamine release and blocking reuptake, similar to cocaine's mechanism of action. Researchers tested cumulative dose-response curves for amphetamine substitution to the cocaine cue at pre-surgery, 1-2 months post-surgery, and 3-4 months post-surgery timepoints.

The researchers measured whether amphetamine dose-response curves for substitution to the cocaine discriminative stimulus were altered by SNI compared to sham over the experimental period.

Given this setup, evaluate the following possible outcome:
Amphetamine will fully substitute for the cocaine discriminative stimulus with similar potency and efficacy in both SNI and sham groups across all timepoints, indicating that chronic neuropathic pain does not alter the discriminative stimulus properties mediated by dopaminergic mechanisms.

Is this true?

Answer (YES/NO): YES